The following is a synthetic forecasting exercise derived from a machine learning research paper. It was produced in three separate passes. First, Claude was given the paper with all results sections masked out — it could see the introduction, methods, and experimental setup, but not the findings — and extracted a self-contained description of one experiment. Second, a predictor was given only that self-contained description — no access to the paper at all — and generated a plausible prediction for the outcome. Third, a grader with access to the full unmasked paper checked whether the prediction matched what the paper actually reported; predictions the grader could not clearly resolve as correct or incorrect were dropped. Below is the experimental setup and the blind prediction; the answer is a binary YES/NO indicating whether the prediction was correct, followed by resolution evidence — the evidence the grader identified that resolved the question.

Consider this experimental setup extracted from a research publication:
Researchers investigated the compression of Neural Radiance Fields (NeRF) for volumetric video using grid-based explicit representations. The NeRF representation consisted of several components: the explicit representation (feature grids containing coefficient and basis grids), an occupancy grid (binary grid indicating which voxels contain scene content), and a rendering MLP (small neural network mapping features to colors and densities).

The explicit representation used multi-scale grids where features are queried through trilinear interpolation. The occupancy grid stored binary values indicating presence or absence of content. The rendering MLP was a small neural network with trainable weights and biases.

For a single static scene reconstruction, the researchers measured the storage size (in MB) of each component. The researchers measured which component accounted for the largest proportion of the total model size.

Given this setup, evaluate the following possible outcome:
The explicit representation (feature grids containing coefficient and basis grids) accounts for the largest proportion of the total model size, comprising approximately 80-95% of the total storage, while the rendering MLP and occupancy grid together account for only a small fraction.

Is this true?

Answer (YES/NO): YES